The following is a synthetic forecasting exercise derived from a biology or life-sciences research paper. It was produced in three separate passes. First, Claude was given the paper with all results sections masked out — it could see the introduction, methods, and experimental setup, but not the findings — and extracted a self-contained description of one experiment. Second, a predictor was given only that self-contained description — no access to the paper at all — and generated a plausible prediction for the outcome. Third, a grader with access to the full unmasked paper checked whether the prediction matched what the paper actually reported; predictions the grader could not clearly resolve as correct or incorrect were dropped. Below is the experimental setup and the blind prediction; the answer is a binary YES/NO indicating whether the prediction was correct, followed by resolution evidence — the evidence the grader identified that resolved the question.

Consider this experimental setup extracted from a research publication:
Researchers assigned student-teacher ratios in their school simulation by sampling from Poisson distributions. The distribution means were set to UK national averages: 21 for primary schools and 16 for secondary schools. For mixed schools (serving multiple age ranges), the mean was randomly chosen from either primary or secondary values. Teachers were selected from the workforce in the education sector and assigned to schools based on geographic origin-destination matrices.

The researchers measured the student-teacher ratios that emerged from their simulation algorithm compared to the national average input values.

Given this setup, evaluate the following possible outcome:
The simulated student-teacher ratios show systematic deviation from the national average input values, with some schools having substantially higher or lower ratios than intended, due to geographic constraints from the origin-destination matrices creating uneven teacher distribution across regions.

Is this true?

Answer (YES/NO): NO